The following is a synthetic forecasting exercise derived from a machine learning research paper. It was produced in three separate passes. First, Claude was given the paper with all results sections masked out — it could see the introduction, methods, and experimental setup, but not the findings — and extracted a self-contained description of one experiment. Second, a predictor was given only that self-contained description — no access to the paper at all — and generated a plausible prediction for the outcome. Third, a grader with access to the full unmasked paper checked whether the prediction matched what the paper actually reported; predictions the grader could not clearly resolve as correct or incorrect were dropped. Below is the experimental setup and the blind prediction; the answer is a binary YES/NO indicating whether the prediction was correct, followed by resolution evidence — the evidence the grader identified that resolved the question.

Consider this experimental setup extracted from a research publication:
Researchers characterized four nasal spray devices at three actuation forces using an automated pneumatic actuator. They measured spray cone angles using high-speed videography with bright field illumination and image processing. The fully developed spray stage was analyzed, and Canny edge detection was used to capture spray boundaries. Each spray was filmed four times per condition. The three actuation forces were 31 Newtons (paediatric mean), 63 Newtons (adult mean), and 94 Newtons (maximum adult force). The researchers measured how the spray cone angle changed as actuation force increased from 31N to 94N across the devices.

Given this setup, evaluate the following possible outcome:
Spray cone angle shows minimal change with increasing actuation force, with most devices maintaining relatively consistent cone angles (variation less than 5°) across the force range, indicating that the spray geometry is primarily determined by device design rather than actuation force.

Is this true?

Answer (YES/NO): NO